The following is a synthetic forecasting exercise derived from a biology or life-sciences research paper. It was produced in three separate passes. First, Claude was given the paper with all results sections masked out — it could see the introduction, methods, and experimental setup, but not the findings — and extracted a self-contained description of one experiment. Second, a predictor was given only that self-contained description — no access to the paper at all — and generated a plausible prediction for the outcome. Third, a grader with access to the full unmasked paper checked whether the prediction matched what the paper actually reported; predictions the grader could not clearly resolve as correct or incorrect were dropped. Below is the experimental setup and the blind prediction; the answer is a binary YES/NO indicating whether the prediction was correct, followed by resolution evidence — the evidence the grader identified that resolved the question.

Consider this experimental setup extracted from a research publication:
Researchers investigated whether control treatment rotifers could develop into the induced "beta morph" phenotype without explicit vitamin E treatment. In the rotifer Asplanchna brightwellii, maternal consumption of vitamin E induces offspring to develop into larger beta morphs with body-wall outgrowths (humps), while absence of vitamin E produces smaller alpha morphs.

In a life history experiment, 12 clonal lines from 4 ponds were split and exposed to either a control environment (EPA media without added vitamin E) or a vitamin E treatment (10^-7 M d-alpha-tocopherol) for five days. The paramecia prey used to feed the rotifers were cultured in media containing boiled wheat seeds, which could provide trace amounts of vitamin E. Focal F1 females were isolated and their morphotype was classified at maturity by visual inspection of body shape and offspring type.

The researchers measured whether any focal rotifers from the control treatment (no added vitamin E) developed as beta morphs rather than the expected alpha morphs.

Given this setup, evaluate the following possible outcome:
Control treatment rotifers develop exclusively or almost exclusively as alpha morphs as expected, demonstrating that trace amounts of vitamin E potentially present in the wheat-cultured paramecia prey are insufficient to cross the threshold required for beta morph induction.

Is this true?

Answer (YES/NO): NO